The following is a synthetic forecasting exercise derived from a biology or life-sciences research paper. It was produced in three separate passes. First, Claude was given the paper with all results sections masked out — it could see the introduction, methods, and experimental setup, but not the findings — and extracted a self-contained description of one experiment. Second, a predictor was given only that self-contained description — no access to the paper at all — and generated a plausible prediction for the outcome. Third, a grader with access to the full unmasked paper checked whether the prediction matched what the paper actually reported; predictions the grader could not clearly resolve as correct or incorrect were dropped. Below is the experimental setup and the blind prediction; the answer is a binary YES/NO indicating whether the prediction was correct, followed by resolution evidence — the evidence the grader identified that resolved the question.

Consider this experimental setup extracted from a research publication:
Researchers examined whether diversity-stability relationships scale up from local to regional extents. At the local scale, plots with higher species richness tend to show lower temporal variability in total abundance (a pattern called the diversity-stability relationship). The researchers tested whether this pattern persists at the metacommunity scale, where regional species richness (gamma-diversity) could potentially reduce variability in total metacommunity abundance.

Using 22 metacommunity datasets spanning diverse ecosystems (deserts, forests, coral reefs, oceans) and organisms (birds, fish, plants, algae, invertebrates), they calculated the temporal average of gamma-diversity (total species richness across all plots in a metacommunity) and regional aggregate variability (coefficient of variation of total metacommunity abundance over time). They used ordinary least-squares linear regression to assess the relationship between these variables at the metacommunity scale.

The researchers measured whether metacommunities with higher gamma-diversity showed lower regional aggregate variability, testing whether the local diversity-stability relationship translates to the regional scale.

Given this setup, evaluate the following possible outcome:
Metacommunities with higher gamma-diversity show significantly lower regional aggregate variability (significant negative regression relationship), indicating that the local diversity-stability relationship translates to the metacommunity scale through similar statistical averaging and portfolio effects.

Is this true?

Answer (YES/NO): NO